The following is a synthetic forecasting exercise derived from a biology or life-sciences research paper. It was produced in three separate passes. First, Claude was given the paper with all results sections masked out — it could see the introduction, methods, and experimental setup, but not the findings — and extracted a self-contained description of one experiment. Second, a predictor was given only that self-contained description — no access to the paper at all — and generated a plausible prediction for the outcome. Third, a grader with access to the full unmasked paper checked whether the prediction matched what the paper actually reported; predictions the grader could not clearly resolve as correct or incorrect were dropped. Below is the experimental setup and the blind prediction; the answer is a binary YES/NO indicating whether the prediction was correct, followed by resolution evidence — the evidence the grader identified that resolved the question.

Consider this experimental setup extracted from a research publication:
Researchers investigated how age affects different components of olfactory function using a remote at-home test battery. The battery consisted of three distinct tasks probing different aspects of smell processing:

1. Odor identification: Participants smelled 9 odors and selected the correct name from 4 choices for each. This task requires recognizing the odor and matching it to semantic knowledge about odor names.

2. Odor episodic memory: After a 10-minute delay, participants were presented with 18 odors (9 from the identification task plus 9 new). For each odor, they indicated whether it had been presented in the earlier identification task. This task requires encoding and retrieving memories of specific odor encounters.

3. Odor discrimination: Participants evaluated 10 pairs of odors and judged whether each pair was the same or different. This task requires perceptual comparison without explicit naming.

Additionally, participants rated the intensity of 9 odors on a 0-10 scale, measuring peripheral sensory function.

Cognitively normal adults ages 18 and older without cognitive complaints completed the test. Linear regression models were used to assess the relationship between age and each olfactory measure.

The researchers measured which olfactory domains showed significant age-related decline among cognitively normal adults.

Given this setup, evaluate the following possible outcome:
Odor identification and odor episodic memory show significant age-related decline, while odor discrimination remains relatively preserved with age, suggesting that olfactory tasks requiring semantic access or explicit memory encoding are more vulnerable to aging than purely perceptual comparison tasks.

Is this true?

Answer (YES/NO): NO